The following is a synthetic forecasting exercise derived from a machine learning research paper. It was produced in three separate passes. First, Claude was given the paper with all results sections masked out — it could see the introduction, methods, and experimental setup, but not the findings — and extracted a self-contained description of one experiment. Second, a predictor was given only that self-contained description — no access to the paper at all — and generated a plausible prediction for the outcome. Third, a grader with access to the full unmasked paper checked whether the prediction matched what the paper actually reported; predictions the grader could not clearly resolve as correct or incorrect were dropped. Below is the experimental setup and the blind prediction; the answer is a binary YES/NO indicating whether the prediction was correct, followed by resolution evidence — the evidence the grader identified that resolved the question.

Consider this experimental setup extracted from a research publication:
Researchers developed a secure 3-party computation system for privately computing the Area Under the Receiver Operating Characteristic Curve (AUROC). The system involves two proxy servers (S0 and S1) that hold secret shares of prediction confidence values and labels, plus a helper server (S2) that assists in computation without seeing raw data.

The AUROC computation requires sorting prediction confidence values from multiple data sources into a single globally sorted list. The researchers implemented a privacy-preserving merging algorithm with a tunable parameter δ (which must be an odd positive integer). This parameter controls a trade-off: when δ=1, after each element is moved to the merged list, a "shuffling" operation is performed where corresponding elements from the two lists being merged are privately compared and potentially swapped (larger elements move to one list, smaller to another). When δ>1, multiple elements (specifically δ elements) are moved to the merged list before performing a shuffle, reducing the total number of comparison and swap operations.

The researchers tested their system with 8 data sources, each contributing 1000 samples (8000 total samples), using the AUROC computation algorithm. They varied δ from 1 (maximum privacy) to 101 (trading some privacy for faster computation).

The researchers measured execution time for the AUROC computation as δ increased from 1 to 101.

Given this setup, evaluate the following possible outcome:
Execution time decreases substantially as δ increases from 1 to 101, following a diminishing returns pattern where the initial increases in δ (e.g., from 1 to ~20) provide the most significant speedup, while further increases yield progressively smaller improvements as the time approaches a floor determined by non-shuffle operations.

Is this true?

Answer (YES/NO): YES